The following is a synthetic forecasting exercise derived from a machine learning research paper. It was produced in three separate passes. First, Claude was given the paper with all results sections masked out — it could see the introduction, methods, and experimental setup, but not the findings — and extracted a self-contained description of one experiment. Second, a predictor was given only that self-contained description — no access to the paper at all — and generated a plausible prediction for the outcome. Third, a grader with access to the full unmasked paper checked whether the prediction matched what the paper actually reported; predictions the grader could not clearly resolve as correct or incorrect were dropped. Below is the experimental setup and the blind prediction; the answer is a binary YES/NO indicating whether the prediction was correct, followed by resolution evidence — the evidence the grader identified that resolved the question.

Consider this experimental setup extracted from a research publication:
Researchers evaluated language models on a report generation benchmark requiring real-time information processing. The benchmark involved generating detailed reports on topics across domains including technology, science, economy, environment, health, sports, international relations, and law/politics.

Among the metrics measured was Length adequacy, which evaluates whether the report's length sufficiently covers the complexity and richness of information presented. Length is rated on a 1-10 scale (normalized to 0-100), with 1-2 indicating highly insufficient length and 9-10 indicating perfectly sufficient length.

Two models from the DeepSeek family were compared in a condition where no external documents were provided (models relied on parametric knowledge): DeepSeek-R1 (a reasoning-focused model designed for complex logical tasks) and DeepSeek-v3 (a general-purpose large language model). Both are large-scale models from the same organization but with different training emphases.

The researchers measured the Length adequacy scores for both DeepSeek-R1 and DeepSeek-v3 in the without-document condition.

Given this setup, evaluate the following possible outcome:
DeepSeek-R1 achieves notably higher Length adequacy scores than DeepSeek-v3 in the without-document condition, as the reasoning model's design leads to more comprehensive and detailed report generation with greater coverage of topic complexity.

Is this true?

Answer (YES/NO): NO